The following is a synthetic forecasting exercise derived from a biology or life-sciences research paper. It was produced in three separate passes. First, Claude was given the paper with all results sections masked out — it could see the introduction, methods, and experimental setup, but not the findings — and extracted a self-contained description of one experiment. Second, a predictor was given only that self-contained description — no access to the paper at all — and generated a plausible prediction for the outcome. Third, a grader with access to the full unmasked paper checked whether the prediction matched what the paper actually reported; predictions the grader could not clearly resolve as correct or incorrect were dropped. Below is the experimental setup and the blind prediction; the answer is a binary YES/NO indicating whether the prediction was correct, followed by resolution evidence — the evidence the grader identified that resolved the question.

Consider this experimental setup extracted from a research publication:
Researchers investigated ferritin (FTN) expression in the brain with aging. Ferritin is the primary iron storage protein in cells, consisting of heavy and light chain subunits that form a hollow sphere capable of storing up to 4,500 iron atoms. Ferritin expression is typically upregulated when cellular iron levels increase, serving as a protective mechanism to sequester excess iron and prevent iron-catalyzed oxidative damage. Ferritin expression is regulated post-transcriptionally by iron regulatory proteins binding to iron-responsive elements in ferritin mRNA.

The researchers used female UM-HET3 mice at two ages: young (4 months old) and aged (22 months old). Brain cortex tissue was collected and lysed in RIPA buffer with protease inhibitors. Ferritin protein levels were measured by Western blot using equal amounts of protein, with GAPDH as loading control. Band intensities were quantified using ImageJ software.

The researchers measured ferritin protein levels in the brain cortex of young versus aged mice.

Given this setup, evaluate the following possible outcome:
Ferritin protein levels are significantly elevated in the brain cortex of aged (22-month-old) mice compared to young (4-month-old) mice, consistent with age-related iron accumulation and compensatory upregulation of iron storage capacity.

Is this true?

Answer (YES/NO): YES